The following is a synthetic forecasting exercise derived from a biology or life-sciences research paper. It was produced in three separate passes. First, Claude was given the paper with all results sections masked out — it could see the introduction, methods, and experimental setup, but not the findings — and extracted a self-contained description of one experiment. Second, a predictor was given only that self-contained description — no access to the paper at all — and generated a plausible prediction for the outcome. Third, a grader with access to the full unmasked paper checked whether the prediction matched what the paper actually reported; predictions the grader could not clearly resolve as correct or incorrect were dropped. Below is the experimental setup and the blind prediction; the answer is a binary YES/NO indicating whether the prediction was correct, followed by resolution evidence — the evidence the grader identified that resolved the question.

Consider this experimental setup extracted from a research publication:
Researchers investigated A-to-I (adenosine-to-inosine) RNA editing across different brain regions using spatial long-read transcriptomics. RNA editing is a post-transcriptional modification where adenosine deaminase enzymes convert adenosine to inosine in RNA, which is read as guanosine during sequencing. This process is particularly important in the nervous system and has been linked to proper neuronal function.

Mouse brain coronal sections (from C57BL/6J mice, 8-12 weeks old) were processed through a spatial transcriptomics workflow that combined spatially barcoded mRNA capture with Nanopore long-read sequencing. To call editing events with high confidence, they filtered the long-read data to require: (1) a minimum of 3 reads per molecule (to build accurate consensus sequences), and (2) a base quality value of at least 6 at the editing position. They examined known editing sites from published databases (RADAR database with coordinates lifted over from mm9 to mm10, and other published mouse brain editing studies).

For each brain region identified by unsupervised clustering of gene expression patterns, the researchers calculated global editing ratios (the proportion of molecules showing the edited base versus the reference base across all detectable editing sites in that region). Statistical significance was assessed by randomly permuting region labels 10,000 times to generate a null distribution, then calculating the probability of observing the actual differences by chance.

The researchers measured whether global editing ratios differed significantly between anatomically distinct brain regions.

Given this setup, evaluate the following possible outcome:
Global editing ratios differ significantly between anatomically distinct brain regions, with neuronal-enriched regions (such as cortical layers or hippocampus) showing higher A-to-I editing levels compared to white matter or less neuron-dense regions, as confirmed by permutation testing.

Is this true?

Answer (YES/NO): YES